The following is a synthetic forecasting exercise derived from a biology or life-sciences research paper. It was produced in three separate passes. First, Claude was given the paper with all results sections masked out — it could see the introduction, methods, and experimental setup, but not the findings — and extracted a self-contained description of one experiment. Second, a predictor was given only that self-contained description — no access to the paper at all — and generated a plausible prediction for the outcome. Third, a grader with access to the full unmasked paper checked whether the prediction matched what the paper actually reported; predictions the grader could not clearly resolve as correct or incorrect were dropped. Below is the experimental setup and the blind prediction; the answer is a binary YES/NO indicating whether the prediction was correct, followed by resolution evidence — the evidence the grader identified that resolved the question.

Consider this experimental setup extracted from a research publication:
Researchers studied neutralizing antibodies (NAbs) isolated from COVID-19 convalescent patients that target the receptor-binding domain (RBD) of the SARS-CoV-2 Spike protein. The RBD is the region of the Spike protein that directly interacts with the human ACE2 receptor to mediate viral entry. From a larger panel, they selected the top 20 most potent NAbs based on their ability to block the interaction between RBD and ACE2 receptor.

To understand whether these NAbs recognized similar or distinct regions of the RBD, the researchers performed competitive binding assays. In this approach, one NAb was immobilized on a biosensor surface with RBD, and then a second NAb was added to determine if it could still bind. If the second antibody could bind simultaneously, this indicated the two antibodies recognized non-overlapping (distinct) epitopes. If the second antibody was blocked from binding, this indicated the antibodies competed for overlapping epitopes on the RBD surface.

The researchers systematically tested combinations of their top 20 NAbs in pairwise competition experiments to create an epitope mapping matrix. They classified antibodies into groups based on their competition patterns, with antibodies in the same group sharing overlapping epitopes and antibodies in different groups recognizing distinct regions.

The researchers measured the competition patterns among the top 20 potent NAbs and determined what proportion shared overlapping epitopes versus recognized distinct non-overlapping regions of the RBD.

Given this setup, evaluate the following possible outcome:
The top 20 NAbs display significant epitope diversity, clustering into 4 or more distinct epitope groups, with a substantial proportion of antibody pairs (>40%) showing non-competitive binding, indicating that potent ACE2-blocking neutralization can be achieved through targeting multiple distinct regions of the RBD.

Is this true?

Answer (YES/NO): NO